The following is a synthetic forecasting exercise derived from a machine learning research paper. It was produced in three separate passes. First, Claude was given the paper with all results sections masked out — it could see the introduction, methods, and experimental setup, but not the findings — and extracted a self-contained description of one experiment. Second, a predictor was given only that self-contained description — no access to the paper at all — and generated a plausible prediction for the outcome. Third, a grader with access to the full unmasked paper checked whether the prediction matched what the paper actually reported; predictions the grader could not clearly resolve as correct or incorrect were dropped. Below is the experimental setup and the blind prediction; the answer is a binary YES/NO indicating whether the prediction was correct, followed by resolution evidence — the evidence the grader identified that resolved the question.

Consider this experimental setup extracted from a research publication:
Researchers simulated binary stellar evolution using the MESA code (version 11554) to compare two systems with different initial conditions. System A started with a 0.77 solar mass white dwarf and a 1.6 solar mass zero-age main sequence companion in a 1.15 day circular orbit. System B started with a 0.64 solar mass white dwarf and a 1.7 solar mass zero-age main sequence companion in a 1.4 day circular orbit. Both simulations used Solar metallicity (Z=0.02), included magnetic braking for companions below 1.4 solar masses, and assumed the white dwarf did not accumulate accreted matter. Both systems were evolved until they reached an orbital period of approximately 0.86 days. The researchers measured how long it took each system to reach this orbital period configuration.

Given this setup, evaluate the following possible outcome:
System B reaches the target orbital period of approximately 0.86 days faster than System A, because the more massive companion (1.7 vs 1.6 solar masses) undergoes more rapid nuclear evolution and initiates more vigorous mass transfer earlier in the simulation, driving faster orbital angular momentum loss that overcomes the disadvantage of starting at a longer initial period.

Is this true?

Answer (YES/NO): YES